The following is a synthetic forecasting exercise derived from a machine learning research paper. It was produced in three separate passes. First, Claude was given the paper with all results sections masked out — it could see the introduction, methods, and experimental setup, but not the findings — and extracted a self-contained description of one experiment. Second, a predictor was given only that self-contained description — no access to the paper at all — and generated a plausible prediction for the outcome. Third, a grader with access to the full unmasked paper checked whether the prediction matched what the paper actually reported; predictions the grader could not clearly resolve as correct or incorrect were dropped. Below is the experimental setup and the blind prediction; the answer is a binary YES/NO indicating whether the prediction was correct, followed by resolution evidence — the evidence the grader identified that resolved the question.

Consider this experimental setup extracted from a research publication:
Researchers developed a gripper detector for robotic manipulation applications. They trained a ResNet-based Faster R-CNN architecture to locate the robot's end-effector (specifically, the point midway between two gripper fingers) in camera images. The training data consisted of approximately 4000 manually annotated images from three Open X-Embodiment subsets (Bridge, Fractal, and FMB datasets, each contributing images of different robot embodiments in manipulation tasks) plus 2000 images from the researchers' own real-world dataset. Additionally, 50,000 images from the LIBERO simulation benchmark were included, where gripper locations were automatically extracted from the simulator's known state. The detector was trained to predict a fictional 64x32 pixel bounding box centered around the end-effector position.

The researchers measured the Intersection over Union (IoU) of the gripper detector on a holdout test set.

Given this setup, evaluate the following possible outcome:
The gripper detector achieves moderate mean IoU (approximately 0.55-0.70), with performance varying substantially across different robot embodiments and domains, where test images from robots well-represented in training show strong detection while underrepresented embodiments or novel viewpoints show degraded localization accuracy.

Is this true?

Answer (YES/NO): NO